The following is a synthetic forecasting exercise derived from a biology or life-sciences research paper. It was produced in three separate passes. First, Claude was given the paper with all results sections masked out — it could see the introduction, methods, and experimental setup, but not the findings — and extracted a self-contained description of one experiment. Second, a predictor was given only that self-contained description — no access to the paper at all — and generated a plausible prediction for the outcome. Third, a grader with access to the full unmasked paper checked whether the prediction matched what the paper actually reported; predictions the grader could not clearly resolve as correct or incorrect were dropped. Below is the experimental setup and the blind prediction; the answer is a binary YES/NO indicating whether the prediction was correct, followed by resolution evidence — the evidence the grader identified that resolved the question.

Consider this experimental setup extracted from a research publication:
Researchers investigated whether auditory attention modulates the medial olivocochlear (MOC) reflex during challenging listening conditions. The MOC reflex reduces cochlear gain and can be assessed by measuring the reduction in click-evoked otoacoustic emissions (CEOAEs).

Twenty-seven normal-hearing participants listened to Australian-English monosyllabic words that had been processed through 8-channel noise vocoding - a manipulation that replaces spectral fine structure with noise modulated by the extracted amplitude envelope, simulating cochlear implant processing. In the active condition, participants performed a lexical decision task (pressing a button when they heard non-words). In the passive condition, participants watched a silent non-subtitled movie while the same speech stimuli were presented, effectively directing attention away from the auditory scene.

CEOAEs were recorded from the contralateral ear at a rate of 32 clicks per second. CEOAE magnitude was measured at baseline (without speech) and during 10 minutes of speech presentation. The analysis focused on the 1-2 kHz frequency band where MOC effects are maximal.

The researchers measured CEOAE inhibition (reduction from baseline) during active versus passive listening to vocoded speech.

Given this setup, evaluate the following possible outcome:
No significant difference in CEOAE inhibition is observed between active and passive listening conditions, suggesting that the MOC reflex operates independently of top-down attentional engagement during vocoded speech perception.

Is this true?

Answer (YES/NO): NO